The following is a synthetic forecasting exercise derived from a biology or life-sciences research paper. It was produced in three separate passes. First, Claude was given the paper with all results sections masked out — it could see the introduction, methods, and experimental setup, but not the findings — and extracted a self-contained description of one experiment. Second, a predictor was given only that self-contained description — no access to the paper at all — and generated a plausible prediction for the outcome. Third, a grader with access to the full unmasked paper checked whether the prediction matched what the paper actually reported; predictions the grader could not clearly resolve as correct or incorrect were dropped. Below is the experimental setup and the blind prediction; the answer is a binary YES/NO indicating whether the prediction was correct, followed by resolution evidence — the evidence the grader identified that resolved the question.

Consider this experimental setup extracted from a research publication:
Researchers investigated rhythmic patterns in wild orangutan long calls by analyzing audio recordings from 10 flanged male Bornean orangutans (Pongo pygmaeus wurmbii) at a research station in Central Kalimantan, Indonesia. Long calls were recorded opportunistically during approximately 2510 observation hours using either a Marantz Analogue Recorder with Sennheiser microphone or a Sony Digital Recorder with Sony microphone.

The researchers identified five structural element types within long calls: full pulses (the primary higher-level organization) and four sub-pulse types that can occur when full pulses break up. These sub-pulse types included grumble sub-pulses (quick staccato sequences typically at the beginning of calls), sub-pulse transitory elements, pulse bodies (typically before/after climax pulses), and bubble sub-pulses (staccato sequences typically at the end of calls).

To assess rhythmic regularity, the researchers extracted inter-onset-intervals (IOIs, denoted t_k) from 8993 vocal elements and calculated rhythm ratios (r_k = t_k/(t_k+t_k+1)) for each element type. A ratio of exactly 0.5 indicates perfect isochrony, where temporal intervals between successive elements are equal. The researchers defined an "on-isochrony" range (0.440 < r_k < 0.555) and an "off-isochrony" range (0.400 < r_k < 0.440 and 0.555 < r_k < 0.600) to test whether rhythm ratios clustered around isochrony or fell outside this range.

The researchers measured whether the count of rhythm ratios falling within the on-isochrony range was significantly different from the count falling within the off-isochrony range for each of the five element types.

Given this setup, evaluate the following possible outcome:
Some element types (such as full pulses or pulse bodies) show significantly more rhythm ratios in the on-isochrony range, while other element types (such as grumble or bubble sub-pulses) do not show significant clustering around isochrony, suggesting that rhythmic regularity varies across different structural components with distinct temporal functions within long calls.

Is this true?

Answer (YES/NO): NO